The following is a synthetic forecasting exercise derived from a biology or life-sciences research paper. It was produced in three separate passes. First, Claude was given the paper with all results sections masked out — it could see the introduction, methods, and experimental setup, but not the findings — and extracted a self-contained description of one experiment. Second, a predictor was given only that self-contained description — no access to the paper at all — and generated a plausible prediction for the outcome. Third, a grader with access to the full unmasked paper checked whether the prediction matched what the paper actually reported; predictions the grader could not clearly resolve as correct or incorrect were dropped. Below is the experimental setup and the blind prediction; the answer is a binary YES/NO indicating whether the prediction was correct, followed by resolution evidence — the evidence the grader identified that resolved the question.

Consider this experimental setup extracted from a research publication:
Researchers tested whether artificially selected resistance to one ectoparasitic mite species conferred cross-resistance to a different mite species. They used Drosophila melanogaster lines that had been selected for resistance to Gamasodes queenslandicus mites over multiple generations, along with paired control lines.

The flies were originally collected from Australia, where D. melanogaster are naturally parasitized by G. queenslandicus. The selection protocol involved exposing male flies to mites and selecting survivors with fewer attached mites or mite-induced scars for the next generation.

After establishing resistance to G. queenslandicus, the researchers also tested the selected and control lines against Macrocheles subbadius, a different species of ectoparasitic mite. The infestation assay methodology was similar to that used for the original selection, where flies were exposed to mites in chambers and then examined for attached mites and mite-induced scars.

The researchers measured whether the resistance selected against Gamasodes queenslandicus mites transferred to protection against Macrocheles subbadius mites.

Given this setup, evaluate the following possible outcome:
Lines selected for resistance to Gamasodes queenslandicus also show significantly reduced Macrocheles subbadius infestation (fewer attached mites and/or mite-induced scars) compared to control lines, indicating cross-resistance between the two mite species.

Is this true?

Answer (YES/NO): YES